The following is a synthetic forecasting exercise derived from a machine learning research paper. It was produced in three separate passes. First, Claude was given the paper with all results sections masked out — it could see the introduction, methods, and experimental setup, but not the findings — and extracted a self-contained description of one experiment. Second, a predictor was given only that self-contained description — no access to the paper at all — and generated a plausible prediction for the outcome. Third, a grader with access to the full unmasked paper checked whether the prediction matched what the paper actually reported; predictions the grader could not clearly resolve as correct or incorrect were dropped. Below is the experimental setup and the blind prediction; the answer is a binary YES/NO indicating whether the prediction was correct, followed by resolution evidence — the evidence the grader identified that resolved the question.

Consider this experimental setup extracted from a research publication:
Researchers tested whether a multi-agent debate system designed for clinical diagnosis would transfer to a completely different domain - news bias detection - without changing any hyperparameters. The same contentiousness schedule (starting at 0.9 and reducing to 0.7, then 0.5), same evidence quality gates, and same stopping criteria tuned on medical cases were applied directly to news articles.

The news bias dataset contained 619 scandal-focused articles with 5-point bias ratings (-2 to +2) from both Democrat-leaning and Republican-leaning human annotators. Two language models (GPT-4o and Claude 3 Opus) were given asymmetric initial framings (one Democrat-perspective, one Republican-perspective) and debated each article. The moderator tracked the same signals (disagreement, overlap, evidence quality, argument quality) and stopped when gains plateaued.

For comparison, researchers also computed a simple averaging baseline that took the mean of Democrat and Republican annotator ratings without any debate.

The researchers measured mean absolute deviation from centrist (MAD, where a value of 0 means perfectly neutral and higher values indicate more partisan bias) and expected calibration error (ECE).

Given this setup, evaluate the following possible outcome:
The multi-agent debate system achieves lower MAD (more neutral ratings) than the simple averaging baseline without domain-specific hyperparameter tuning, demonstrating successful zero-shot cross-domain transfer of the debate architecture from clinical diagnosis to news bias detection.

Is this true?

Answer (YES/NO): YES